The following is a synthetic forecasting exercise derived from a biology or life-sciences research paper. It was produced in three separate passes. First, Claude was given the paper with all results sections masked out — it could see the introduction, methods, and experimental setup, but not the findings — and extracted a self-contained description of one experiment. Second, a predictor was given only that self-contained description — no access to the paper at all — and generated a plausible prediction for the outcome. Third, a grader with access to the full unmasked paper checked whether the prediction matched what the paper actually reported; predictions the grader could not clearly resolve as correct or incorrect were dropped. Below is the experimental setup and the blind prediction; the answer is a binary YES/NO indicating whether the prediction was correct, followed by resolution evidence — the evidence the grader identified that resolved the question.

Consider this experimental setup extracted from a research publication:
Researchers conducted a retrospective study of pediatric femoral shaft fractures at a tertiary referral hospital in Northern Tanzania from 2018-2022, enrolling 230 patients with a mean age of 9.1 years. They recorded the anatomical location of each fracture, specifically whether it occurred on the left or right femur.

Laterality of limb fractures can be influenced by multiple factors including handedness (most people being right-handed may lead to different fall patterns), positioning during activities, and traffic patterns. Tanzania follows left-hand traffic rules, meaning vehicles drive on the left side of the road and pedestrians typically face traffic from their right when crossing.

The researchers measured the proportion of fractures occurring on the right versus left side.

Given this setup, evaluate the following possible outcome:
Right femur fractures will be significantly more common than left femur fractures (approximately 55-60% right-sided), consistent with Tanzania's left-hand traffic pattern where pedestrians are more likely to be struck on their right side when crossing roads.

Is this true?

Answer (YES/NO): YES